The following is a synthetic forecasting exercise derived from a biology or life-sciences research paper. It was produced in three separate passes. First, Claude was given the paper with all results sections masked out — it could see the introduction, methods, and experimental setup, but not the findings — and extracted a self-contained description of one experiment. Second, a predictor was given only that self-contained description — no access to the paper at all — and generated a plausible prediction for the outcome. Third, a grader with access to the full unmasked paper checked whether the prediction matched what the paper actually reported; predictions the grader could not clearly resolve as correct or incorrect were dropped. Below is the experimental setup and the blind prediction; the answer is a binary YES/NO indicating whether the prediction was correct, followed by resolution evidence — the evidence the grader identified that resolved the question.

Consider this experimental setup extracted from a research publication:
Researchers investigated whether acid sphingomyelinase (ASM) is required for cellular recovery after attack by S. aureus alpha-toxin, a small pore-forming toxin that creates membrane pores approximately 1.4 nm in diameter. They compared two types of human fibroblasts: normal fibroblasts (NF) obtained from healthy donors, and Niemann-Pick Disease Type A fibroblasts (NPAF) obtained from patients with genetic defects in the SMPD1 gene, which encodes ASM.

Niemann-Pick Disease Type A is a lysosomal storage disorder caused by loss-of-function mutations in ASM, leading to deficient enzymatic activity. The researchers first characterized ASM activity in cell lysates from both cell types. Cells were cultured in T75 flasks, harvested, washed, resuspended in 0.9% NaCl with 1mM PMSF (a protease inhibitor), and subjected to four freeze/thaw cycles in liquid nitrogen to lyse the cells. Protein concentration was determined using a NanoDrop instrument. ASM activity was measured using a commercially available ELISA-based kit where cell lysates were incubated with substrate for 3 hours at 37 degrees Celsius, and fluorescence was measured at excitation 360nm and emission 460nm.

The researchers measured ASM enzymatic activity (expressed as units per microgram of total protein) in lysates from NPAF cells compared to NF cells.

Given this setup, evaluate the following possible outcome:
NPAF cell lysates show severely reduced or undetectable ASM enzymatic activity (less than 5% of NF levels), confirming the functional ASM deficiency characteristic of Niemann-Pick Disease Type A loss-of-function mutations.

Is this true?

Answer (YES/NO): YES